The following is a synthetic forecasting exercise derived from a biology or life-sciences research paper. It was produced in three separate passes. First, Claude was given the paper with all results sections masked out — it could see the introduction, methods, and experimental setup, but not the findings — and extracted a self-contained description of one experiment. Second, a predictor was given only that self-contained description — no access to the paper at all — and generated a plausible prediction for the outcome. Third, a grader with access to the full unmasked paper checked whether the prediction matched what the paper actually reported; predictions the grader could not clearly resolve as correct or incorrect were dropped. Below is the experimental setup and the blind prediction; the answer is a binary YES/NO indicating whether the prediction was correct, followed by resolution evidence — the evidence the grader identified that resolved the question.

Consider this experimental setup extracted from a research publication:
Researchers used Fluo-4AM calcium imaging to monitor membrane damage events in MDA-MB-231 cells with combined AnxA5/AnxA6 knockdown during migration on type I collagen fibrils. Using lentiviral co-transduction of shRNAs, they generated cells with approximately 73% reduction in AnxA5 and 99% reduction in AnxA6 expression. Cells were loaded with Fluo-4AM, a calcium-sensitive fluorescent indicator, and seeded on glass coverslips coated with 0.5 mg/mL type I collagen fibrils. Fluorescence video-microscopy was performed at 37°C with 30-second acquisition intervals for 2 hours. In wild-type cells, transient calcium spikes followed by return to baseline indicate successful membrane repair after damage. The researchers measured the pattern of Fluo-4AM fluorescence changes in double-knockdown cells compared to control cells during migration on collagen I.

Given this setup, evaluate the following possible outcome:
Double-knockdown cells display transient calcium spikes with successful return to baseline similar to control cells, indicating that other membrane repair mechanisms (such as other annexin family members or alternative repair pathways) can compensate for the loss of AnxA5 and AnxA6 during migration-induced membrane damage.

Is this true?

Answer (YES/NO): NO